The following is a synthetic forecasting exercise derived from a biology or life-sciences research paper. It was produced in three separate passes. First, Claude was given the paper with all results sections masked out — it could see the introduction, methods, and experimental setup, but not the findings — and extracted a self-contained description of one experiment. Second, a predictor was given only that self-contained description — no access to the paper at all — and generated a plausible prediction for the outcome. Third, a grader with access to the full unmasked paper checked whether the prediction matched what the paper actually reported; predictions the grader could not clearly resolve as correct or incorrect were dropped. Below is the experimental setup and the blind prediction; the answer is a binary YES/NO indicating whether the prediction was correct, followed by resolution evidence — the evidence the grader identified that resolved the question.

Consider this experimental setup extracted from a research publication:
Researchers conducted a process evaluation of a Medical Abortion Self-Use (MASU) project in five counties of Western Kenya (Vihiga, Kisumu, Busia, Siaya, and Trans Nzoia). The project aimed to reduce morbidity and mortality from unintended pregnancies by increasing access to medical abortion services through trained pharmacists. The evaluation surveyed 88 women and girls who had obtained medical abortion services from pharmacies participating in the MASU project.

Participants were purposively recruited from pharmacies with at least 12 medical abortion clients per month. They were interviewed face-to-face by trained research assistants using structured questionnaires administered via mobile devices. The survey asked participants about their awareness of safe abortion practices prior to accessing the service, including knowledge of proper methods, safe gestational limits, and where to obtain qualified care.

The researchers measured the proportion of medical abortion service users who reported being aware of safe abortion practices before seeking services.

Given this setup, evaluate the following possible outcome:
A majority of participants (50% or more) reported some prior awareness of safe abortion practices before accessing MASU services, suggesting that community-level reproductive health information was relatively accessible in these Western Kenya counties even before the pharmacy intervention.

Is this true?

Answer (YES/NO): NO